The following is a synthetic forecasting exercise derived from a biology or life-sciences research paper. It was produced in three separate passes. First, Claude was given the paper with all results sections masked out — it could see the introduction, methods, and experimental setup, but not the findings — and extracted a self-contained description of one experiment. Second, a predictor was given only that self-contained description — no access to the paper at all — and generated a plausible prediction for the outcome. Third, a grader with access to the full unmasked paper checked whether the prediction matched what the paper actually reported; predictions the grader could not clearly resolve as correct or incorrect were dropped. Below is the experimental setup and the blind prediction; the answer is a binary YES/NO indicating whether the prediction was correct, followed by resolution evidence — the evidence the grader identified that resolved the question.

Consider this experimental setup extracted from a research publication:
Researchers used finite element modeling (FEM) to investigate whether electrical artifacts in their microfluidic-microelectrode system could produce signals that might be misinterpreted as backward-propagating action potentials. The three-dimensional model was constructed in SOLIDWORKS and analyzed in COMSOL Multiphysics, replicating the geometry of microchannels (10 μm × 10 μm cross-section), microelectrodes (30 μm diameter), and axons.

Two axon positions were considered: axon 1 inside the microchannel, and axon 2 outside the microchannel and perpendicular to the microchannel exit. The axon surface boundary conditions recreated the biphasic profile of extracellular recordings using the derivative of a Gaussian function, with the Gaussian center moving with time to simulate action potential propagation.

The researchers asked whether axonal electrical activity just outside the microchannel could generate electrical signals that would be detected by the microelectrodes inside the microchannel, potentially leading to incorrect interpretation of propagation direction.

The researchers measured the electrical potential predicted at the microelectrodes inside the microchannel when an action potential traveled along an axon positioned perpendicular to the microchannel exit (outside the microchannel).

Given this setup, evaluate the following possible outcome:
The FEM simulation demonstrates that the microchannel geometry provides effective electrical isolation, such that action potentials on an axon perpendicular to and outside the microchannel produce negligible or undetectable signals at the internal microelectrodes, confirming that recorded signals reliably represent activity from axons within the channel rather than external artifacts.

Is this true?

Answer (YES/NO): NO